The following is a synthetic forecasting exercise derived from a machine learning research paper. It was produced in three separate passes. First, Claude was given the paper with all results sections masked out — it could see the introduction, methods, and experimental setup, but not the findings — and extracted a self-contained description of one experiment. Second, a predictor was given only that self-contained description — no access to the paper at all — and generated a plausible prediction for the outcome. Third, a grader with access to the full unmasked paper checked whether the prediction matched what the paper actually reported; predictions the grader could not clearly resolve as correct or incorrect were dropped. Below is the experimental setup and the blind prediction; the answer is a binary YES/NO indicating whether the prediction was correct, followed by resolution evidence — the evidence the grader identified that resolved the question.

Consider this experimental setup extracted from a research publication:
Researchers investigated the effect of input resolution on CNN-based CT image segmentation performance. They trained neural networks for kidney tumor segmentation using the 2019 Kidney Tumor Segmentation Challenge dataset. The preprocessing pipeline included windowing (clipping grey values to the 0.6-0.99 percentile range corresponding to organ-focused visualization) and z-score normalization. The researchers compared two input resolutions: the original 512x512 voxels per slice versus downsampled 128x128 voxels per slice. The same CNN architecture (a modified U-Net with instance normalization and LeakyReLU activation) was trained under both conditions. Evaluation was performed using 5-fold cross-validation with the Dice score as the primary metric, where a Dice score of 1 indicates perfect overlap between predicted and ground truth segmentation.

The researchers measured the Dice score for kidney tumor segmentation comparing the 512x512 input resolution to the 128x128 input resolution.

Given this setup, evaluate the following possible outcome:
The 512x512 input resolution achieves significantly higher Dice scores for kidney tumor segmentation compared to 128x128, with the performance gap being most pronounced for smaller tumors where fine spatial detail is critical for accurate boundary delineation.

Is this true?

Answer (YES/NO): NO